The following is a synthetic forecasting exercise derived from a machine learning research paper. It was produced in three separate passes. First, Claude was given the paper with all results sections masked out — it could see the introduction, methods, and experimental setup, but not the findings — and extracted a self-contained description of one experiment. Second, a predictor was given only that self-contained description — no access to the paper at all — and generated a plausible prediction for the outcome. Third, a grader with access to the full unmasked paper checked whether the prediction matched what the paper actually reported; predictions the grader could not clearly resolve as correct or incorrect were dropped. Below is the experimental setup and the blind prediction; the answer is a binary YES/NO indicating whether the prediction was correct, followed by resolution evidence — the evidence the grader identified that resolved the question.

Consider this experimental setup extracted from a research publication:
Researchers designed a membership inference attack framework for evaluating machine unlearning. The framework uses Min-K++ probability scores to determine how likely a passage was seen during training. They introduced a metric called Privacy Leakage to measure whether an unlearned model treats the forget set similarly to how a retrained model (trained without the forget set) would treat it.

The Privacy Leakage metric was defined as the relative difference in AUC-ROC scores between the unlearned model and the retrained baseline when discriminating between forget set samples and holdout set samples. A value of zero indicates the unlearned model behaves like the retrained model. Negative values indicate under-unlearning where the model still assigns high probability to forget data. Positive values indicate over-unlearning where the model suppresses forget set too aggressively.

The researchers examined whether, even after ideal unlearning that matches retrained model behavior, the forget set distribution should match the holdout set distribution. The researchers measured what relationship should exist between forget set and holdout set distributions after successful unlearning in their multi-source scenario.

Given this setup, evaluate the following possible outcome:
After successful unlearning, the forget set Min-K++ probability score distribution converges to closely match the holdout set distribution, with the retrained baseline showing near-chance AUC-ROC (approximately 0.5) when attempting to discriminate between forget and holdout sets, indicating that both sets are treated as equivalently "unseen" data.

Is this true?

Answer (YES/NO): NO